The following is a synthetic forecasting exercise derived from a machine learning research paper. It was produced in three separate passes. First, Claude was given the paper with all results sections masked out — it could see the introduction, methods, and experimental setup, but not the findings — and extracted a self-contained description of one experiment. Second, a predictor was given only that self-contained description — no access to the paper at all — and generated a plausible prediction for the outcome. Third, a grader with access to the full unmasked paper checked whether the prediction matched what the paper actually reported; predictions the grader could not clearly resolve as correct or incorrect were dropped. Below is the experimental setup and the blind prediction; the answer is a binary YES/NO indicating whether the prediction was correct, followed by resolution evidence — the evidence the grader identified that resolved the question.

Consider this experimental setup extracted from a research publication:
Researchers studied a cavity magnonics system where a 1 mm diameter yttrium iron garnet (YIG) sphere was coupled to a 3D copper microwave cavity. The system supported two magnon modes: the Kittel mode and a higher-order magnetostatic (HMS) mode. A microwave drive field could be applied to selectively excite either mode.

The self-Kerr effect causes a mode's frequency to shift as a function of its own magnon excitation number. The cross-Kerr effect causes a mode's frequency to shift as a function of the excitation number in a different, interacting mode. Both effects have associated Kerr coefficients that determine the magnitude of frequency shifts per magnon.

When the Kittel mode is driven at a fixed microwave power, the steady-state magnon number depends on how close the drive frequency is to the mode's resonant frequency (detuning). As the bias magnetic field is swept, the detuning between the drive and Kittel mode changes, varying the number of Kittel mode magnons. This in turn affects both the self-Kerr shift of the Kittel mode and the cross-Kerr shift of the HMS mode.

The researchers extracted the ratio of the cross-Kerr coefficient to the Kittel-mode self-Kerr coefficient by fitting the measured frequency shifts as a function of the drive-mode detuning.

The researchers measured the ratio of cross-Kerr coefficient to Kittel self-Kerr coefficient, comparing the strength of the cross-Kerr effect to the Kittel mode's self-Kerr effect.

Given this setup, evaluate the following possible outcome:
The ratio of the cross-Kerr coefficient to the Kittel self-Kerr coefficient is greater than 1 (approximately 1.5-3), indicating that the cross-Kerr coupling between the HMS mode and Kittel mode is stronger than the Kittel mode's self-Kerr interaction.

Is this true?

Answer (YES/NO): YES